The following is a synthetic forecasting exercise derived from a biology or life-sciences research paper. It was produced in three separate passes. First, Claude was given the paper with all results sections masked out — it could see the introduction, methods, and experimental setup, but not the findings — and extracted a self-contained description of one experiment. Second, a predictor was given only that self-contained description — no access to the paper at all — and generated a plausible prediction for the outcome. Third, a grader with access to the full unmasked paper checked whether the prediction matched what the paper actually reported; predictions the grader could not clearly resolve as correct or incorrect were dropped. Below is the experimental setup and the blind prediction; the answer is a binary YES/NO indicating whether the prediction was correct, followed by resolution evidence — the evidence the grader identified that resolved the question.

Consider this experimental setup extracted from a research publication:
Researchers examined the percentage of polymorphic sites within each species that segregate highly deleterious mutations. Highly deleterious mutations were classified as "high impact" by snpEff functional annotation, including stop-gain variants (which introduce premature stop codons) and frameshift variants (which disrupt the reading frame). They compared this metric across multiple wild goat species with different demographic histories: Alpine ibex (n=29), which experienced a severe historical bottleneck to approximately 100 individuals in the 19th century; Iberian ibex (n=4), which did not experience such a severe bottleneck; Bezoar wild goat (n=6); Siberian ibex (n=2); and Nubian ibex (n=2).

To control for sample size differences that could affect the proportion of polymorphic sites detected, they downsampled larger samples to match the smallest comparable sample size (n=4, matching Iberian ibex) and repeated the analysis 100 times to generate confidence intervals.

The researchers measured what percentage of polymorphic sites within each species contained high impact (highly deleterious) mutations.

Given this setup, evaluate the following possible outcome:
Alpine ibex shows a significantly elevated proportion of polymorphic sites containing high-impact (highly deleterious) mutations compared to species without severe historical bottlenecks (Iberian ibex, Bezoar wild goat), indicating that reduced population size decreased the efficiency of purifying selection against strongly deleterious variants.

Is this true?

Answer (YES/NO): NO